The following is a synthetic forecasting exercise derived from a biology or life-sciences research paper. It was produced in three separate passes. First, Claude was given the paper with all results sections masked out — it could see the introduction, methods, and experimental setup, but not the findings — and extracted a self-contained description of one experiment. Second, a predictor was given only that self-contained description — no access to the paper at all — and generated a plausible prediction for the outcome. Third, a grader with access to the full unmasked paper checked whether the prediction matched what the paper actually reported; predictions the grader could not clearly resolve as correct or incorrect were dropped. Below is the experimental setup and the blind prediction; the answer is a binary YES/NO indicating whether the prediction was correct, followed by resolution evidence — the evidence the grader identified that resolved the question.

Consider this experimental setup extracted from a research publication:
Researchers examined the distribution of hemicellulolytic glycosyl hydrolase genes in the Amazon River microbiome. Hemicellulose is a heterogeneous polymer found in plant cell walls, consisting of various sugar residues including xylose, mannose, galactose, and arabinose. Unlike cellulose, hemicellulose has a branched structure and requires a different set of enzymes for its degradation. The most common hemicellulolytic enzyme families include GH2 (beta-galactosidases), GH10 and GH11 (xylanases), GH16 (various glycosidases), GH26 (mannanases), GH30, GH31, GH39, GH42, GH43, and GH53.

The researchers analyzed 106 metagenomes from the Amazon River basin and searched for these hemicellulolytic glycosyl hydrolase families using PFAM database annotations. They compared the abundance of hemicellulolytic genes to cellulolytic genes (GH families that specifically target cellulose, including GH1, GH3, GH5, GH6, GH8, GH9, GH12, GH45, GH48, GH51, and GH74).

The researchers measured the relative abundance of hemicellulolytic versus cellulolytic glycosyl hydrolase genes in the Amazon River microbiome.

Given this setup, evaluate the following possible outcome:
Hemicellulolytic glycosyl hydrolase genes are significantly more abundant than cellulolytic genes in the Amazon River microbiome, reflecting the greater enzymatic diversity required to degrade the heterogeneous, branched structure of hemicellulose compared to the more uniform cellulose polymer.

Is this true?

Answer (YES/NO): NO